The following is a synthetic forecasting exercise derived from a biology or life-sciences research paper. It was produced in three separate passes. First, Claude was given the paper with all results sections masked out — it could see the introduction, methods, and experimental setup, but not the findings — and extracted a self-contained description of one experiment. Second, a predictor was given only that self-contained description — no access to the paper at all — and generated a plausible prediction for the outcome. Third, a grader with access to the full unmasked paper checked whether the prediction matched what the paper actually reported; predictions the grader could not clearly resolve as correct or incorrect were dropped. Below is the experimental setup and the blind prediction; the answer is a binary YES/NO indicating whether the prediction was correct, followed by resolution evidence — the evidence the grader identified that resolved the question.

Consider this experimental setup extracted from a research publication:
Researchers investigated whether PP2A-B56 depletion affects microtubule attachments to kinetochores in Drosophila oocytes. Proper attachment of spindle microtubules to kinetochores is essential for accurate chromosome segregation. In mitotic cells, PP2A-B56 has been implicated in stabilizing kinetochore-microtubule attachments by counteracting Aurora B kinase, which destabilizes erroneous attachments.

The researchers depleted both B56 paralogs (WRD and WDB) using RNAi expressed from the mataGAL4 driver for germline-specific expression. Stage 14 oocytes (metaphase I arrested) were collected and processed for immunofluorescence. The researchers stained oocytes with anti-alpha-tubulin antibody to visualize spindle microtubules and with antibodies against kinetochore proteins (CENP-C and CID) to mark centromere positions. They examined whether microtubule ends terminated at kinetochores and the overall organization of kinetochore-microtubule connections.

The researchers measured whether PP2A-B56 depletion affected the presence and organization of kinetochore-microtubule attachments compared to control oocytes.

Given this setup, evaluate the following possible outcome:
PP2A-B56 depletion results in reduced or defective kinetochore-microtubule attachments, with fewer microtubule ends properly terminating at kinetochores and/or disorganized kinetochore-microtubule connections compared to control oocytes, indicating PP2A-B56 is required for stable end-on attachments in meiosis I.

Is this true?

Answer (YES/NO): YES